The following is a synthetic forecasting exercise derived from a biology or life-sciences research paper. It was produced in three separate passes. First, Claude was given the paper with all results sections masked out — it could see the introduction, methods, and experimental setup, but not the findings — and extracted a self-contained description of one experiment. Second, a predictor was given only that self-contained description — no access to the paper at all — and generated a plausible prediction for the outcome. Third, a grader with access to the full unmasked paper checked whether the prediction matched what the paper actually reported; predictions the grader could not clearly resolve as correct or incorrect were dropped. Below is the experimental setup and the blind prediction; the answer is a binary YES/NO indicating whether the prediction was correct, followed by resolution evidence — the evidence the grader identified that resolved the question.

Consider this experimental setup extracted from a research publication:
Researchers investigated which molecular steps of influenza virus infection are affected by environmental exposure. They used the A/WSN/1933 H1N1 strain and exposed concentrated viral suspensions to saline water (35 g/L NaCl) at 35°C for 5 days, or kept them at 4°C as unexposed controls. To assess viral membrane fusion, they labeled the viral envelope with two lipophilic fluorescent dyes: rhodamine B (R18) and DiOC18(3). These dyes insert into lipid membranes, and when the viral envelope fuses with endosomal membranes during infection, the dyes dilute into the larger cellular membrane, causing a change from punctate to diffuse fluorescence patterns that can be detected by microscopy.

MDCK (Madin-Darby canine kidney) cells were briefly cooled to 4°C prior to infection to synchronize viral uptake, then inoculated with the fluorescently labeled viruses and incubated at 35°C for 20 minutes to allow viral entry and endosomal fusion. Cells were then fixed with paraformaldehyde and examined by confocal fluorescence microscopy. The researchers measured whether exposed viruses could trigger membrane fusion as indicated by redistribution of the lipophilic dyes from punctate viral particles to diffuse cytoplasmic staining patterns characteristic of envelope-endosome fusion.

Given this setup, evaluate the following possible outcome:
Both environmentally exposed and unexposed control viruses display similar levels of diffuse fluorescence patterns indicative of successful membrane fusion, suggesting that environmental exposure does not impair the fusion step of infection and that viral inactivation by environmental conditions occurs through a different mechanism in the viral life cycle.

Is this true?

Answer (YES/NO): NO